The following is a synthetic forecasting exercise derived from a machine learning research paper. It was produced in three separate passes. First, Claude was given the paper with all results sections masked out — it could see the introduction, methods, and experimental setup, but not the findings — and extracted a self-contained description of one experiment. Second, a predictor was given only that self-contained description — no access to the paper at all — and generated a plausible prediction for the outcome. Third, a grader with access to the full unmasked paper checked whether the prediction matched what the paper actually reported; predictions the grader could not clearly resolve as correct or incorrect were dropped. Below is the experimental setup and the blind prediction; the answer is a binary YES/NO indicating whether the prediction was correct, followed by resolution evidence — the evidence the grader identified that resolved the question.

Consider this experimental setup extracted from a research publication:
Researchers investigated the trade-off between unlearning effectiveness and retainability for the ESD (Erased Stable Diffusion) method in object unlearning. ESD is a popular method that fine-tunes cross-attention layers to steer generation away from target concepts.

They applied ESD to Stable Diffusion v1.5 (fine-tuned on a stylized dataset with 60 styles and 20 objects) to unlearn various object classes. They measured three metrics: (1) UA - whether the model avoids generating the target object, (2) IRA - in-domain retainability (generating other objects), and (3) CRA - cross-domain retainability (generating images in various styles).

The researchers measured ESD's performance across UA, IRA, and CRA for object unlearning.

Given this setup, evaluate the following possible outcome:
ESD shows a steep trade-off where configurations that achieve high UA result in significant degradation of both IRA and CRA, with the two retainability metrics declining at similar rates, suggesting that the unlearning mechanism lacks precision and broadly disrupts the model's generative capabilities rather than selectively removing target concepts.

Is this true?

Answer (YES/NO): NO